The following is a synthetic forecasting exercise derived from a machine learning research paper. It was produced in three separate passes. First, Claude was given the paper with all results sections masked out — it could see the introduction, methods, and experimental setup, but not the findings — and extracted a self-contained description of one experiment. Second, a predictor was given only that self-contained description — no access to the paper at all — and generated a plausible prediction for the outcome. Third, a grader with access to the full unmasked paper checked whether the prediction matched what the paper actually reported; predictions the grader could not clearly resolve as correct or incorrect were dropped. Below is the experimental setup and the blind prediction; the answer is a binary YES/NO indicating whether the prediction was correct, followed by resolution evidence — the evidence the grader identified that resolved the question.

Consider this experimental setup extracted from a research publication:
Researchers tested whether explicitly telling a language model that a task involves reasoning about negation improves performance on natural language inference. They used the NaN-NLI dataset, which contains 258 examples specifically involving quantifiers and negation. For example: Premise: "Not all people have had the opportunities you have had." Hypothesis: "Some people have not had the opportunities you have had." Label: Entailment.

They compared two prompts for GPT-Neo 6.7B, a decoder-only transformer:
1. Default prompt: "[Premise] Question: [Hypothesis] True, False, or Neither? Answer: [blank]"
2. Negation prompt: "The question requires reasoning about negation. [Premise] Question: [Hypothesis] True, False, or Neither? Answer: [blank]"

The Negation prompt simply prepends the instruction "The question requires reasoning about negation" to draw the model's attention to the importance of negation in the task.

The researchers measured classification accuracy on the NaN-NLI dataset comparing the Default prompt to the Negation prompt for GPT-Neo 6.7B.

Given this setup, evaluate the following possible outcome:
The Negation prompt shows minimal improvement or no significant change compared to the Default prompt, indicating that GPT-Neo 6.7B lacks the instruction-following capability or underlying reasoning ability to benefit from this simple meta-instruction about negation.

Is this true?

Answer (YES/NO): YES